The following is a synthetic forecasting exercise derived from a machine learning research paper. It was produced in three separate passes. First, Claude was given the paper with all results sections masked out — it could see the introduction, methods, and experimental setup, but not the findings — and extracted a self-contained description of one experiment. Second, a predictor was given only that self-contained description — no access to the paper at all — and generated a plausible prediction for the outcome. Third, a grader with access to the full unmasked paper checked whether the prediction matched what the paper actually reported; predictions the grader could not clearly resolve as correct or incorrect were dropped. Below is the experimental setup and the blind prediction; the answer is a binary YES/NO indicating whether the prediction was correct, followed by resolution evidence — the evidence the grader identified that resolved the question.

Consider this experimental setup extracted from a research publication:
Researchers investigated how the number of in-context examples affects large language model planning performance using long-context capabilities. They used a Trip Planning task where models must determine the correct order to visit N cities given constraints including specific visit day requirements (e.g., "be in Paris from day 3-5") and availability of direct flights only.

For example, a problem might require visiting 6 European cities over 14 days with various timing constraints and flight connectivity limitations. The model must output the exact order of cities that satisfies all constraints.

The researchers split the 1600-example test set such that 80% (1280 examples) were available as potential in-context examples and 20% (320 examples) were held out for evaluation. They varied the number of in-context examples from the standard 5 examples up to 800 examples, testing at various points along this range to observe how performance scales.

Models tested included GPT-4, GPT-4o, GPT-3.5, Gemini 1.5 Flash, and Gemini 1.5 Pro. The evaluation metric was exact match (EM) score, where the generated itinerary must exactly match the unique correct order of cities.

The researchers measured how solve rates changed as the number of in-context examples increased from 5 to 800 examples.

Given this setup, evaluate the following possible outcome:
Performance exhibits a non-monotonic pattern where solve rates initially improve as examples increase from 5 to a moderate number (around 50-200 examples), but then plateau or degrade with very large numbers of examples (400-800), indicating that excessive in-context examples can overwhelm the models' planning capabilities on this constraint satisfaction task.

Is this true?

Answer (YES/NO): NO